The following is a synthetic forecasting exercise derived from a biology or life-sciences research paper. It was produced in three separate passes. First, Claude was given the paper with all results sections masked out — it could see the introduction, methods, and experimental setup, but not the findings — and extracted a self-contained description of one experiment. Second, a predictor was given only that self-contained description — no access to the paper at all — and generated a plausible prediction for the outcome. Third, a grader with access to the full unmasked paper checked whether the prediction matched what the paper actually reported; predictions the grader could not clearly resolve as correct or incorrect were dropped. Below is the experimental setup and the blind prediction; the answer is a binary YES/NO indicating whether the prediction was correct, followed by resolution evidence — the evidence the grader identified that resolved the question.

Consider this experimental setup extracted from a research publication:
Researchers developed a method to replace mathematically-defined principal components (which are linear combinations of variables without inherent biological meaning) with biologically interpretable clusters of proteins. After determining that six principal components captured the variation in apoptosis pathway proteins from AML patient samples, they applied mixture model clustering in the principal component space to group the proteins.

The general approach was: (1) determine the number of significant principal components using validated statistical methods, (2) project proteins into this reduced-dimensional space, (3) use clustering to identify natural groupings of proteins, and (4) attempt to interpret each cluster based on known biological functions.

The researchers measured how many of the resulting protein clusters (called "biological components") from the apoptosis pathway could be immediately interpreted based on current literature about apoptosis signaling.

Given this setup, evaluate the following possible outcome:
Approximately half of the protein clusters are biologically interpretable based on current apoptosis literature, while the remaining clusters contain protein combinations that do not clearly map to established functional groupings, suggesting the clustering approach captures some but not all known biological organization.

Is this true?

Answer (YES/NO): YES